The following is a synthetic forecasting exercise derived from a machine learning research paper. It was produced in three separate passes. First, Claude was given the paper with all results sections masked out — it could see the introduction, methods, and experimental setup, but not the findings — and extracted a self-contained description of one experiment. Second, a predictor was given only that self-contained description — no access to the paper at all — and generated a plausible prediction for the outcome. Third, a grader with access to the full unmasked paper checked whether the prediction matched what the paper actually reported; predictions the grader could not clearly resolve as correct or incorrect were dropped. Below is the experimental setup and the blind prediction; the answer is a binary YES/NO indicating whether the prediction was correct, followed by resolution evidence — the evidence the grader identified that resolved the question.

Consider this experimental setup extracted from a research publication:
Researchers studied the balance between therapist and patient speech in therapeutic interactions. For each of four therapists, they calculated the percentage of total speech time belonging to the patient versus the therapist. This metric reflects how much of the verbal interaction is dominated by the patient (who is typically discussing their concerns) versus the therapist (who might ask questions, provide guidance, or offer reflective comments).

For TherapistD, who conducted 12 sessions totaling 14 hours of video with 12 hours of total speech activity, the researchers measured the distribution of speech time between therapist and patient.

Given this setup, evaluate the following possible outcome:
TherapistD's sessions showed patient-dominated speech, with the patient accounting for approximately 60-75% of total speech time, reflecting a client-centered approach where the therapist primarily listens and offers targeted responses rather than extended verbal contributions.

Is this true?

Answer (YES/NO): NO